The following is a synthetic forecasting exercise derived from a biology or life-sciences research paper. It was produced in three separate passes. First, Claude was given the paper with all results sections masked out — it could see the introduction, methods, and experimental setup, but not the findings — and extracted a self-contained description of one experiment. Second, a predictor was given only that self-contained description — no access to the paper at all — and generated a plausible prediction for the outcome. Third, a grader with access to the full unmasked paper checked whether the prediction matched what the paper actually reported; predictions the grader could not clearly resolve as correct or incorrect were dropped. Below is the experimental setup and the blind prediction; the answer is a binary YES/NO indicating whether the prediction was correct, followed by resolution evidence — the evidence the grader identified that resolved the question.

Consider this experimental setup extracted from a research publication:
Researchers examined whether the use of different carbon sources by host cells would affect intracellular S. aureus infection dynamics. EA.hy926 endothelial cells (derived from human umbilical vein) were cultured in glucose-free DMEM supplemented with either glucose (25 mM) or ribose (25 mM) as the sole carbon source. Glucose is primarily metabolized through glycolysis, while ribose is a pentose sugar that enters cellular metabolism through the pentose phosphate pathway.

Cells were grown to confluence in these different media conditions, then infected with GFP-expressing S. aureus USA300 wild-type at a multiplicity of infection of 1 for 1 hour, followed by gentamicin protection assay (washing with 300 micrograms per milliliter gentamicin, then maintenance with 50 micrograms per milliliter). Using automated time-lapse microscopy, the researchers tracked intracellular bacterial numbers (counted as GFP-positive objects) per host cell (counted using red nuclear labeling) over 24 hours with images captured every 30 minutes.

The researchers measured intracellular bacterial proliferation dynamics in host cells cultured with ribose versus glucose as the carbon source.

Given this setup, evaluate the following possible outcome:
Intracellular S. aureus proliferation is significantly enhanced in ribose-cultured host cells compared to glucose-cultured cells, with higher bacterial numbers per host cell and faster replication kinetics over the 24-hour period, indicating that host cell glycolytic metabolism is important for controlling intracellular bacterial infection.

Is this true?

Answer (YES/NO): NO